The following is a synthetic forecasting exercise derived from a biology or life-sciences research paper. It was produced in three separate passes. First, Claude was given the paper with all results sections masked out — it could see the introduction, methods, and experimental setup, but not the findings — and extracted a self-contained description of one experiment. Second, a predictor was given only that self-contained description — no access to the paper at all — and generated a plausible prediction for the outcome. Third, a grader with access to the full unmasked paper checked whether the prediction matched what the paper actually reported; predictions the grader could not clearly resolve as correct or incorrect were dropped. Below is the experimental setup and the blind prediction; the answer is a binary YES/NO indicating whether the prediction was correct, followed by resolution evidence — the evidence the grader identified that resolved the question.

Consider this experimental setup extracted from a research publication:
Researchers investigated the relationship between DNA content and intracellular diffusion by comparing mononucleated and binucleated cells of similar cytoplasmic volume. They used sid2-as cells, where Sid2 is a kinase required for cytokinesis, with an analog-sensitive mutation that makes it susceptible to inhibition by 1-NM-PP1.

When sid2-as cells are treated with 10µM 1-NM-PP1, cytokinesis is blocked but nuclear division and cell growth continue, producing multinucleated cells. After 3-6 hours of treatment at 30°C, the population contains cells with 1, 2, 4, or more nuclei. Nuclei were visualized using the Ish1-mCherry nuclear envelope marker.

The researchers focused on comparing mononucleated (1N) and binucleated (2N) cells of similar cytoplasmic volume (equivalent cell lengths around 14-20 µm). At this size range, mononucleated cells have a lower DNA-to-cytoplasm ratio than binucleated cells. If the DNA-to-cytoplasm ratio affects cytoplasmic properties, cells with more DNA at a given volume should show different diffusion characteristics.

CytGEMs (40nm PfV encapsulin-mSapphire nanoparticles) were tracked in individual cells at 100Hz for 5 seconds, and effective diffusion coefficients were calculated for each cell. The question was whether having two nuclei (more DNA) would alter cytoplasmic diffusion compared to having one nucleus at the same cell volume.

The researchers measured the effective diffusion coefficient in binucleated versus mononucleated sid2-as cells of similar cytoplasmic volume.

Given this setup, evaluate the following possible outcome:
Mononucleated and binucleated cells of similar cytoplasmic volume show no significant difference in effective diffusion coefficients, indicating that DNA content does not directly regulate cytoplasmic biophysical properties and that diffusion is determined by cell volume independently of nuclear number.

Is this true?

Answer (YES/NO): NO